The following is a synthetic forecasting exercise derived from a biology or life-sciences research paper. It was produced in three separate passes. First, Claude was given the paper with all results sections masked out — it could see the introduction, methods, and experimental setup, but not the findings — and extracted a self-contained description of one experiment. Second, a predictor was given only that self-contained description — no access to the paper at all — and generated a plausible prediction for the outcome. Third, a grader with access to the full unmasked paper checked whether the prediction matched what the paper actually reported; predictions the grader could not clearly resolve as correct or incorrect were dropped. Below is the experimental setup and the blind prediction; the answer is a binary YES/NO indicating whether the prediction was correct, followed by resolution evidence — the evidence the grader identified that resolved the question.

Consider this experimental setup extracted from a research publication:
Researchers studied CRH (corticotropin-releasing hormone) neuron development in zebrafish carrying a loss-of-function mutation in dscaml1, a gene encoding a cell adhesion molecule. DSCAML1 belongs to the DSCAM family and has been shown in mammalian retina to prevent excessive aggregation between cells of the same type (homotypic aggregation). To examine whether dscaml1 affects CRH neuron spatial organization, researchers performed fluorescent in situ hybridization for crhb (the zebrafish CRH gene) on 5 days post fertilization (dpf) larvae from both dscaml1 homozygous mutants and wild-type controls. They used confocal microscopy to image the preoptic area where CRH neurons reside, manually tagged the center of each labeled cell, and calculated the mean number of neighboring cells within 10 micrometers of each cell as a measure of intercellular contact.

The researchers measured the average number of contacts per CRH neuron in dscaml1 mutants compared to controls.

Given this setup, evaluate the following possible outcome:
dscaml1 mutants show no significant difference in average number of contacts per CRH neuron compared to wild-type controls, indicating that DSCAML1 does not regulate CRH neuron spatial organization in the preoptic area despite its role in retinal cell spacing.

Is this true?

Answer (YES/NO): YES